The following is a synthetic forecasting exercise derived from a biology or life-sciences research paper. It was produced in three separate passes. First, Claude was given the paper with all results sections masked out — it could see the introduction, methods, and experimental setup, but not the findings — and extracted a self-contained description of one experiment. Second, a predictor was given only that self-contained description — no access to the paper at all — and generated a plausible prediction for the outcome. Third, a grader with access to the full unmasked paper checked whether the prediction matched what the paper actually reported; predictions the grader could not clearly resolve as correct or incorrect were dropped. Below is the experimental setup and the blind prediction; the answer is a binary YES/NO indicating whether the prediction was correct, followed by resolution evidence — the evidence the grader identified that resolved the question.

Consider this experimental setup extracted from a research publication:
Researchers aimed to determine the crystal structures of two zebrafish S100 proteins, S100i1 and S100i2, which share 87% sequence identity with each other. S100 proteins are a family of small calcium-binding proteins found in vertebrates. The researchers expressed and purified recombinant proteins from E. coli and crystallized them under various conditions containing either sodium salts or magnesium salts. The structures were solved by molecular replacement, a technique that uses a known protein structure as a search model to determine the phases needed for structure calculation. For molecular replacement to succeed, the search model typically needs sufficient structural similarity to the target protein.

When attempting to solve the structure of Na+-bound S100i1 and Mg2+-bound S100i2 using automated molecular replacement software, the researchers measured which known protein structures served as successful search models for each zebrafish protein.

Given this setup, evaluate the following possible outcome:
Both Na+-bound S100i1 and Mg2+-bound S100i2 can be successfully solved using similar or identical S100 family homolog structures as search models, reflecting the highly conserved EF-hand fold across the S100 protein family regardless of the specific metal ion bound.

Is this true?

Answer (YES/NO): YES